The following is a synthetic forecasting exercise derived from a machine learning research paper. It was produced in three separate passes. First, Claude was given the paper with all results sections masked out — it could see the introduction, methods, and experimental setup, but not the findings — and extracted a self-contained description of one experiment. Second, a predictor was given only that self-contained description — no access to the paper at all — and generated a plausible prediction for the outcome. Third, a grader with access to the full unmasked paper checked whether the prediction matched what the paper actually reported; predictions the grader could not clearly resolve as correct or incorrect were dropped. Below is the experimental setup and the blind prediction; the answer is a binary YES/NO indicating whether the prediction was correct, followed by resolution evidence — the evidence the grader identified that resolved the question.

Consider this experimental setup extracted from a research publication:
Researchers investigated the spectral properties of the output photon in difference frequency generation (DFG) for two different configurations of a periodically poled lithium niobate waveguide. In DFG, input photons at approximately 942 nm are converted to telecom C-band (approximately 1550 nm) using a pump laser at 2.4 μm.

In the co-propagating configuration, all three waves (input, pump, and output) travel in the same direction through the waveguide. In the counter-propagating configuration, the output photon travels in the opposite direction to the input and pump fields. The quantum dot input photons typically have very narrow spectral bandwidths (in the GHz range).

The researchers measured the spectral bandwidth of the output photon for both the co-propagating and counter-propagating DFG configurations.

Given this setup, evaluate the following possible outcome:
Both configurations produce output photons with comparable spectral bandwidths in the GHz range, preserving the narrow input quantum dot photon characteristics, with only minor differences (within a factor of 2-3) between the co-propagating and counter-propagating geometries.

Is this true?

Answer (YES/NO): NO